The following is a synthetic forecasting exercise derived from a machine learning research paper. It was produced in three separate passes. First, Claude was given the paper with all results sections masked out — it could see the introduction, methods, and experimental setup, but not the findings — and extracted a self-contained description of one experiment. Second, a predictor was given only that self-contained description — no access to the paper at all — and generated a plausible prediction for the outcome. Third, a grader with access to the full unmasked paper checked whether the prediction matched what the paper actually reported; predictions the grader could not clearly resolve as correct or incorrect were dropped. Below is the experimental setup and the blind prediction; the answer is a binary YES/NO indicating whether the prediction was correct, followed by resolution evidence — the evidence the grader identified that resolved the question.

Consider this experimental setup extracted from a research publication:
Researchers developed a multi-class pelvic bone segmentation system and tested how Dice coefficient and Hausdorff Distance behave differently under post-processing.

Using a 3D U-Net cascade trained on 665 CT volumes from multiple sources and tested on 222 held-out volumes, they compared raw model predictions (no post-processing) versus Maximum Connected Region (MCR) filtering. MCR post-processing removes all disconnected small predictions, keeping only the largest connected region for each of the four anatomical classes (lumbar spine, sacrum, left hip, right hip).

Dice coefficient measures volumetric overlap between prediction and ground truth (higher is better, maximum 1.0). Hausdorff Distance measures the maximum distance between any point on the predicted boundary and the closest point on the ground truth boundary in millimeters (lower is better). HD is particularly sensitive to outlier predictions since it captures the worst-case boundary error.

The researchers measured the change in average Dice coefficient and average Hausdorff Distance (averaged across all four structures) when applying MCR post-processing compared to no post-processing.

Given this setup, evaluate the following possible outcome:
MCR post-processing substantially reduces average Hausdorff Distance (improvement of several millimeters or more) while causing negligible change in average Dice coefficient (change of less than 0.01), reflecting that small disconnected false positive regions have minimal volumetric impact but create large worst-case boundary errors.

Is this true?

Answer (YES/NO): YES